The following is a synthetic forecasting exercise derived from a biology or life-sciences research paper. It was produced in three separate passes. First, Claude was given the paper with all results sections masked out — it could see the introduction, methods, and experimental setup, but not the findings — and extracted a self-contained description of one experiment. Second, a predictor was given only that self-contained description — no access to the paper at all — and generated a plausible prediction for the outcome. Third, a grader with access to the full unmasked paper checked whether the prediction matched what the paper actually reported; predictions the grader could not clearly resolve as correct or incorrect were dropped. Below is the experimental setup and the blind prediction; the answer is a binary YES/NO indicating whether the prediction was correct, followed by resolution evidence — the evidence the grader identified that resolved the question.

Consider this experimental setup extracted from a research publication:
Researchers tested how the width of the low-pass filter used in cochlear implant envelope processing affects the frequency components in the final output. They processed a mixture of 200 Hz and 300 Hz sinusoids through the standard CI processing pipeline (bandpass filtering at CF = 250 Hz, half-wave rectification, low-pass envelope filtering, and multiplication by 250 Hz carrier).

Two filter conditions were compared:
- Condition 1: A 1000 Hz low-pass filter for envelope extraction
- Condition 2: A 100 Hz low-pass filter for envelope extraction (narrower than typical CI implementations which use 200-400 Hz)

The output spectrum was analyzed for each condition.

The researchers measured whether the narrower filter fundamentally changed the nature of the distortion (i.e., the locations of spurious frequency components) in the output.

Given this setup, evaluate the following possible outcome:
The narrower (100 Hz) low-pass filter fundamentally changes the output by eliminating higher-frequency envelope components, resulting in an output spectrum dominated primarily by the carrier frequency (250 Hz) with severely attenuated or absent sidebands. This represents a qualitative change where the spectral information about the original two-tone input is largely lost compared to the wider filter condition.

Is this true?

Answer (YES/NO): NO